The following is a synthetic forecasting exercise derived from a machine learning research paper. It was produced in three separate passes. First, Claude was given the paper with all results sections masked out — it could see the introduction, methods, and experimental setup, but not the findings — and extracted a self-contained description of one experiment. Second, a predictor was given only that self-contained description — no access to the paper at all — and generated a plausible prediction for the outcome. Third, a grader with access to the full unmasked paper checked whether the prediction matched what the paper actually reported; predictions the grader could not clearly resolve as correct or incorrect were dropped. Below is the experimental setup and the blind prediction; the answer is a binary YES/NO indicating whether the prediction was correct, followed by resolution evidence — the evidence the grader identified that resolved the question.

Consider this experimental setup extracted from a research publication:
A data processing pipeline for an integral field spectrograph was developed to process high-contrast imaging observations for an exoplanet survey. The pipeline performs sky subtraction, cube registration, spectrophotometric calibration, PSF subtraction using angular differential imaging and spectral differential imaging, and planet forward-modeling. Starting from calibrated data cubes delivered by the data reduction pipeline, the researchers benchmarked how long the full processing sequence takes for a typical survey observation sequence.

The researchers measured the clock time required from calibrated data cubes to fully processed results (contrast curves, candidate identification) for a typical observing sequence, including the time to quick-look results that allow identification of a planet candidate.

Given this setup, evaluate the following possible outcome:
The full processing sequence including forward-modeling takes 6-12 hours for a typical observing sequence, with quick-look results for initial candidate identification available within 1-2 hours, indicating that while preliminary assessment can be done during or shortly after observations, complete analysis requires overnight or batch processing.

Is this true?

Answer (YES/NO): NO